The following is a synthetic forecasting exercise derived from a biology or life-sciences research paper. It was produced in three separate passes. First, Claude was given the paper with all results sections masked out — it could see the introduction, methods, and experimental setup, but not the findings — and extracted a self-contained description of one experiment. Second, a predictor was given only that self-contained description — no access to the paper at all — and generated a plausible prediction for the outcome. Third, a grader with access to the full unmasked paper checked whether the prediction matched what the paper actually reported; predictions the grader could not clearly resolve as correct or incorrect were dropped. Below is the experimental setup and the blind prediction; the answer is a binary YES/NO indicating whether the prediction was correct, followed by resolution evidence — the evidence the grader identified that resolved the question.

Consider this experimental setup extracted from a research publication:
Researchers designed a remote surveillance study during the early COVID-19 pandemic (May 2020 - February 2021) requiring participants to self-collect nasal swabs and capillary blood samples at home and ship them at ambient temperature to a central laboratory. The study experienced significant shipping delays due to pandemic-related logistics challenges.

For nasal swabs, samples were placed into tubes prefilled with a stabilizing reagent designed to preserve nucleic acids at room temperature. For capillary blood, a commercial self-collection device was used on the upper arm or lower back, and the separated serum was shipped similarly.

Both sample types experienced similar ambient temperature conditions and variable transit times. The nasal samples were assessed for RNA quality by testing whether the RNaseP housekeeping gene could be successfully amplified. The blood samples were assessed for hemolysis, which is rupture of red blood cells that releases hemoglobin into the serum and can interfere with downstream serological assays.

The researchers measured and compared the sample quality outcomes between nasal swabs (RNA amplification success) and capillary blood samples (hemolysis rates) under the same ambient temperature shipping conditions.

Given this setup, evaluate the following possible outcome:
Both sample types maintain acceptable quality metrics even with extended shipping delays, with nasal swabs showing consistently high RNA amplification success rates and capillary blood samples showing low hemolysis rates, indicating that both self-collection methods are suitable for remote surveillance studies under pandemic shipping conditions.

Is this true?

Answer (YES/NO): NO